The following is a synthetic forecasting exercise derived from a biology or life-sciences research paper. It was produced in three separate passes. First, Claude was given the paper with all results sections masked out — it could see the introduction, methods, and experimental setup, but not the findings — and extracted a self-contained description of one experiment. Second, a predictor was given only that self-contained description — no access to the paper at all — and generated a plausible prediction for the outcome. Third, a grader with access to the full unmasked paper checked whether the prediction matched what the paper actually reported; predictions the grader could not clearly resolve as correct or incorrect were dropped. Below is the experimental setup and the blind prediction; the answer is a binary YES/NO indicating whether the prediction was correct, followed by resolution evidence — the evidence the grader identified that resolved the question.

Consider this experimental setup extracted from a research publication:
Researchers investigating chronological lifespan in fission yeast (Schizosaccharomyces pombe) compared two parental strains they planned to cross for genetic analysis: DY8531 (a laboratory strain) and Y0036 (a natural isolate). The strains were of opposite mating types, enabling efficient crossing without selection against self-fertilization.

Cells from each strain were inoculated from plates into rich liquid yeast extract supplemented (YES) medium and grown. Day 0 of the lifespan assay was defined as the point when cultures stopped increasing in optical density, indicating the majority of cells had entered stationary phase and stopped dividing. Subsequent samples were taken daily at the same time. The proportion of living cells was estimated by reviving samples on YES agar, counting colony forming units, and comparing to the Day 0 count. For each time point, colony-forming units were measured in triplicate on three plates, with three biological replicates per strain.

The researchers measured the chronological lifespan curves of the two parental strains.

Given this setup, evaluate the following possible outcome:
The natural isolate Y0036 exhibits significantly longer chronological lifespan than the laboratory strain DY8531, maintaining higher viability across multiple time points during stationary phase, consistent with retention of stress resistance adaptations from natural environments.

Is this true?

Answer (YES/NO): YES